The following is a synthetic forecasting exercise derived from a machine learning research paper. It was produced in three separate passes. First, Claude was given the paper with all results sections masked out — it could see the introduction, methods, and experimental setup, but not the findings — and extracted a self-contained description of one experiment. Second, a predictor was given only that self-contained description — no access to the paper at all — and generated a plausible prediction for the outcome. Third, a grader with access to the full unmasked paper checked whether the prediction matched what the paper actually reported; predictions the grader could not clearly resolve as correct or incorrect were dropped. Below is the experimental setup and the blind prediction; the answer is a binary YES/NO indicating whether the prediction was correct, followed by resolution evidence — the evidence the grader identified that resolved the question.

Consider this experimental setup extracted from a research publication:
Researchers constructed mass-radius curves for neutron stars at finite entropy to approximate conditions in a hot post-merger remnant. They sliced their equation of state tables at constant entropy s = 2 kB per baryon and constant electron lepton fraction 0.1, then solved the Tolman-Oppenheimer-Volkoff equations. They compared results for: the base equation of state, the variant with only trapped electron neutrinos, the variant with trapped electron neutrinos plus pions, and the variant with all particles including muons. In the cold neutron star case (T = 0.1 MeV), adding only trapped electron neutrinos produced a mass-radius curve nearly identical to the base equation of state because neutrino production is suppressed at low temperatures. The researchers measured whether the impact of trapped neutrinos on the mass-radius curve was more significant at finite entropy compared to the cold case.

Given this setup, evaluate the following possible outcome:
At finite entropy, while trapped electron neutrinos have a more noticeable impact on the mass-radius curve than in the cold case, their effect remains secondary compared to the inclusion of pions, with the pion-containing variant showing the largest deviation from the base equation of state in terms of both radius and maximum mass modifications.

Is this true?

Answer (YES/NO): YES